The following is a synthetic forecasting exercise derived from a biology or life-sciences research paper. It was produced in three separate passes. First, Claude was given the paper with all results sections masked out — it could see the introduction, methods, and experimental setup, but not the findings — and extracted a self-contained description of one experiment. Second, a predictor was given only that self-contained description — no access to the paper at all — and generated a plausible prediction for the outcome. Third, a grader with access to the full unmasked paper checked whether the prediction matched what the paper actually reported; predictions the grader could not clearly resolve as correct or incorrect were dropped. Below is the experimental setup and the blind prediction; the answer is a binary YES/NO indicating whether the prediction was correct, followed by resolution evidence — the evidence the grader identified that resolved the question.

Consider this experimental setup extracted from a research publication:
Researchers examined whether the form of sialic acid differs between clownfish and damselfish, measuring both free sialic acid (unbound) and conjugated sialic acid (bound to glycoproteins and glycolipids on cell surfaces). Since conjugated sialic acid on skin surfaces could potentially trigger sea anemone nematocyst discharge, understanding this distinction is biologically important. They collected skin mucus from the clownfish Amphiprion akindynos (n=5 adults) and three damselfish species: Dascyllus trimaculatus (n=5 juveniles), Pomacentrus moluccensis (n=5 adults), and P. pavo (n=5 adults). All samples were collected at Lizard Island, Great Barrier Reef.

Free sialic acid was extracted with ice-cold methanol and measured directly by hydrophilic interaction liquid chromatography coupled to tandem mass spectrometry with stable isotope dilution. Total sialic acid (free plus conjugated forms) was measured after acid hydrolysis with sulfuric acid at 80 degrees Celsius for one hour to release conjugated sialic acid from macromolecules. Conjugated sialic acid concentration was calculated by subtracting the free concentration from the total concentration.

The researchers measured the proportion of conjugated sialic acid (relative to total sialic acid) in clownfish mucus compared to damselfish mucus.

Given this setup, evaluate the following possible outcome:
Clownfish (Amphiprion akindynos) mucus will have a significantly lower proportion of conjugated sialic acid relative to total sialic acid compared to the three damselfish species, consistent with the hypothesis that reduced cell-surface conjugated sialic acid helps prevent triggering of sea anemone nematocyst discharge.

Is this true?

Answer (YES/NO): NO